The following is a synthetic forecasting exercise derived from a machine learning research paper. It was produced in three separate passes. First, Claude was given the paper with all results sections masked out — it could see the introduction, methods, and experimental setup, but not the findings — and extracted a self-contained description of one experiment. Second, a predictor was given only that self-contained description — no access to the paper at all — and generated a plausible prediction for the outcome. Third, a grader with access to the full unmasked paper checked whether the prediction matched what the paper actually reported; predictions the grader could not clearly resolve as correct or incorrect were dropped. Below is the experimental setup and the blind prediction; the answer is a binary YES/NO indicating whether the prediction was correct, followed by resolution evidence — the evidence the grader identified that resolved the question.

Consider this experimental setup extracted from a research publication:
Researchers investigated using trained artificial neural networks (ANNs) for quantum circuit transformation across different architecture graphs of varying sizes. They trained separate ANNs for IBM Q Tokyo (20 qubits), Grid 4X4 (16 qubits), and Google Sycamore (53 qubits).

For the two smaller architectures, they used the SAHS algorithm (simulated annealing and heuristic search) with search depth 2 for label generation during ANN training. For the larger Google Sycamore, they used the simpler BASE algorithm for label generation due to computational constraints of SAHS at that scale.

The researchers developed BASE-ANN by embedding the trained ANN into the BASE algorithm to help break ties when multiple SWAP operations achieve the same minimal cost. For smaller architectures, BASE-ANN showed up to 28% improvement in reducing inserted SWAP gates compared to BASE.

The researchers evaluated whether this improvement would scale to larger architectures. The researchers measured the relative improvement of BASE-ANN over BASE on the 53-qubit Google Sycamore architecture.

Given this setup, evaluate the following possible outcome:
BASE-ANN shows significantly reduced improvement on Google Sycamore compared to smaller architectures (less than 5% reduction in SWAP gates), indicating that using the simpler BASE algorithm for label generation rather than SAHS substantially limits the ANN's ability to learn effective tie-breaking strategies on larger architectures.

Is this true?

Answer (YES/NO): NO